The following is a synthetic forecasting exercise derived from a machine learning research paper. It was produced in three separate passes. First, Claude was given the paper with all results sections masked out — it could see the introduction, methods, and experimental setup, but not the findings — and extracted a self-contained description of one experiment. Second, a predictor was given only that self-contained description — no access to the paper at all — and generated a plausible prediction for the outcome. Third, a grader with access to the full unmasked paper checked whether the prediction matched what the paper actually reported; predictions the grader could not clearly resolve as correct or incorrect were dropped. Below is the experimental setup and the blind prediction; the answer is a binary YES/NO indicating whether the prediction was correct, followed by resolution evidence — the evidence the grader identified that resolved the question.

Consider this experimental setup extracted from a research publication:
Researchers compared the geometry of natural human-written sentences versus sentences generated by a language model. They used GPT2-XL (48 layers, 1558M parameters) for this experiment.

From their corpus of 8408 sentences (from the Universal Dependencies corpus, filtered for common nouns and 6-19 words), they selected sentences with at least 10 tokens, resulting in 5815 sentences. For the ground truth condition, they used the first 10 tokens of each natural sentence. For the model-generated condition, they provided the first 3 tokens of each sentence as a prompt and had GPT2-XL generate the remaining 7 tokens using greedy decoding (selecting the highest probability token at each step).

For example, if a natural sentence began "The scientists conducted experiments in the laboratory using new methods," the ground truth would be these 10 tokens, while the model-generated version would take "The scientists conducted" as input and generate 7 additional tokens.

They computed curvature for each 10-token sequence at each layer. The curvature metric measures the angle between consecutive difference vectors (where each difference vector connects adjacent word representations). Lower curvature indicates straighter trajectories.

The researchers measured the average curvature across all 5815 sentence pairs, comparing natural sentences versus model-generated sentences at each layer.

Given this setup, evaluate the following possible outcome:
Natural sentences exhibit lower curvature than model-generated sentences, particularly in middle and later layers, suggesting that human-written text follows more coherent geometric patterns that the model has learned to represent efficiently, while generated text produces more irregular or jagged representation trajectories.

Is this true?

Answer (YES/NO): NO